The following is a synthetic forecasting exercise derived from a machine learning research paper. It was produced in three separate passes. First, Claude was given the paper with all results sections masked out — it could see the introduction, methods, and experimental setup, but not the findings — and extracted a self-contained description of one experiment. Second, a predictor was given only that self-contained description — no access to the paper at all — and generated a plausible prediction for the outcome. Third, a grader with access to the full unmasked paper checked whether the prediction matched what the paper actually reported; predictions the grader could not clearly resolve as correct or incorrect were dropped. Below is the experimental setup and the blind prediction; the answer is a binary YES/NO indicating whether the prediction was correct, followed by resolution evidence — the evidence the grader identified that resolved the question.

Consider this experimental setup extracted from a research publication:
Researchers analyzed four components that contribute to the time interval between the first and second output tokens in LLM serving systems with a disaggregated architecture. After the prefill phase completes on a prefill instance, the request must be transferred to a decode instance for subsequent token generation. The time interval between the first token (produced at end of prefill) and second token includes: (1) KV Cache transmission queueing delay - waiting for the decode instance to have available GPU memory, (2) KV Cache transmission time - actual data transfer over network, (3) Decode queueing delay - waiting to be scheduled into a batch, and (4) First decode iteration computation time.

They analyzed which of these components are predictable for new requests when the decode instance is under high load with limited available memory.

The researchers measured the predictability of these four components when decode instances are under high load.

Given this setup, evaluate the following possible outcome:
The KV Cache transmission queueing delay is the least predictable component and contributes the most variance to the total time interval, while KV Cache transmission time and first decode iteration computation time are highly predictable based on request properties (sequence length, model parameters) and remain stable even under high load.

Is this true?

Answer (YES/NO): NO